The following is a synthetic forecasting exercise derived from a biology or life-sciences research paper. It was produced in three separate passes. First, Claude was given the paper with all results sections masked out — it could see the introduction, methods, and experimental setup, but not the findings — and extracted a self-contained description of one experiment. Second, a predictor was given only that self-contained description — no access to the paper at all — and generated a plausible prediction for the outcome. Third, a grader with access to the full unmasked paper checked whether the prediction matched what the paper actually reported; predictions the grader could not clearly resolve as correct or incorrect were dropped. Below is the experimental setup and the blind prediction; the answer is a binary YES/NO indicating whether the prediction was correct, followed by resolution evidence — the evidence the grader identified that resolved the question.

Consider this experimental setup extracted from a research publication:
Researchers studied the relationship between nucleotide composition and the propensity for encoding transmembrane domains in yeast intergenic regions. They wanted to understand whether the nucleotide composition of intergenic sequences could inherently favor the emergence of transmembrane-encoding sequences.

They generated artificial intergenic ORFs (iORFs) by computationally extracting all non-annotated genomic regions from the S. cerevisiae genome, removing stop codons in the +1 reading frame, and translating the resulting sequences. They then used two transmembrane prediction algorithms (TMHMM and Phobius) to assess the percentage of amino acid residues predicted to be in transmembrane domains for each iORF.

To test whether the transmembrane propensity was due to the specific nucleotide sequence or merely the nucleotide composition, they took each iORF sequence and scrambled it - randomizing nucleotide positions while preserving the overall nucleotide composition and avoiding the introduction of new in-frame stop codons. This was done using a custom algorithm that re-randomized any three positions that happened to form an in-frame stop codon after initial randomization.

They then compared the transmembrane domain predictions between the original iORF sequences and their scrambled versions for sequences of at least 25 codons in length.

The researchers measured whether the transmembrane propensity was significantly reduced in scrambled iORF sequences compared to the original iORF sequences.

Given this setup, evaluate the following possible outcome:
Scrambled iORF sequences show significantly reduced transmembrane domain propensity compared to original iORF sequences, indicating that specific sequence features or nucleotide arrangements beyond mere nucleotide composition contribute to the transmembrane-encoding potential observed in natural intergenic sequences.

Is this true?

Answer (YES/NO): NO